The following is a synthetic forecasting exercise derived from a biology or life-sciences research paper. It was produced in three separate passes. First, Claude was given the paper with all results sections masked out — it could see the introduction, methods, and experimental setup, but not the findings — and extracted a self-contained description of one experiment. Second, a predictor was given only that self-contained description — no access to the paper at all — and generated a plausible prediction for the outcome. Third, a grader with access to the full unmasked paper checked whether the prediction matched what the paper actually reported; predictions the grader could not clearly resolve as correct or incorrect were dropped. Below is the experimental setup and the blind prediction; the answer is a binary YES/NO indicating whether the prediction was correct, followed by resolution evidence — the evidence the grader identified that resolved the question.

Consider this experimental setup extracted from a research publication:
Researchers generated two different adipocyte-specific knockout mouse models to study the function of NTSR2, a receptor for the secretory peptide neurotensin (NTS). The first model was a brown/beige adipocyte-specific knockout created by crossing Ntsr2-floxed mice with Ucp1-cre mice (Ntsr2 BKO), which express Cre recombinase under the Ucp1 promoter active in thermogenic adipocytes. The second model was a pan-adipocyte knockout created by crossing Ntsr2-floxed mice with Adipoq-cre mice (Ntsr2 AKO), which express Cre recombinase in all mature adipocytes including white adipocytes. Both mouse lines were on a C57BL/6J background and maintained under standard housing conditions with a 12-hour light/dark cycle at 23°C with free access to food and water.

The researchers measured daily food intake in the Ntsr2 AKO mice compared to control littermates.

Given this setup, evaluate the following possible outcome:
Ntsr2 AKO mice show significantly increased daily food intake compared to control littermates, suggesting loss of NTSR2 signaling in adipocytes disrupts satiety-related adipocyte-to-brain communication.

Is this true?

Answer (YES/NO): YES